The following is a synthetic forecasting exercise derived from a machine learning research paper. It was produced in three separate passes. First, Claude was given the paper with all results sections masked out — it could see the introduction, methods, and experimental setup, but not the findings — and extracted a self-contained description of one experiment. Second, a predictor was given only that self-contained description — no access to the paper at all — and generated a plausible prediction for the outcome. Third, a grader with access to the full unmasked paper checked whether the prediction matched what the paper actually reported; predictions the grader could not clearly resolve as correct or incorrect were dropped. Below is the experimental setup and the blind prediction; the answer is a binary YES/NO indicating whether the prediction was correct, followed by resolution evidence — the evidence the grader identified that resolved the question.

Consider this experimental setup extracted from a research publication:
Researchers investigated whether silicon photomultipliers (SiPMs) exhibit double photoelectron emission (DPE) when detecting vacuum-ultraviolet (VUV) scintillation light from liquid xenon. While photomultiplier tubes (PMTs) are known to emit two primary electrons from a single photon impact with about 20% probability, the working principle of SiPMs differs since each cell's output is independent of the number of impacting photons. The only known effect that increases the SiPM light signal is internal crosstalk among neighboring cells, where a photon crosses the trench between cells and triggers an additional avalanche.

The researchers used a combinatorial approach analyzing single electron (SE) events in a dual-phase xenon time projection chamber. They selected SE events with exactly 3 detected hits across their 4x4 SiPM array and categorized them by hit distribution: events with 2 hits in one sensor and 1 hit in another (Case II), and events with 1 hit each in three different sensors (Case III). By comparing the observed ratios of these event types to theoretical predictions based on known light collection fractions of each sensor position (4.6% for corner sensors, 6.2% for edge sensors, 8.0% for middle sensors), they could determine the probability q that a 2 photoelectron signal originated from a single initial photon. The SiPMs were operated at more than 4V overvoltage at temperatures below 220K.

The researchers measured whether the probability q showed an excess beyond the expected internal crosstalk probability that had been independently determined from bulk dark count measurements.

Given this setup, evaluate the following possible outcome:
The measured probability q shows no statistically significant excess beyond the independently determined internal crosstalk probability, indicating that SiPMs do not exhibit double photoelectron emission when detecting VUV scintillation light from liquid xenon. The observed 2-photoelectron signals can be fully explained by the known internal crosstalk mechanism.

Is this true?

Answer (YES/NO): YES